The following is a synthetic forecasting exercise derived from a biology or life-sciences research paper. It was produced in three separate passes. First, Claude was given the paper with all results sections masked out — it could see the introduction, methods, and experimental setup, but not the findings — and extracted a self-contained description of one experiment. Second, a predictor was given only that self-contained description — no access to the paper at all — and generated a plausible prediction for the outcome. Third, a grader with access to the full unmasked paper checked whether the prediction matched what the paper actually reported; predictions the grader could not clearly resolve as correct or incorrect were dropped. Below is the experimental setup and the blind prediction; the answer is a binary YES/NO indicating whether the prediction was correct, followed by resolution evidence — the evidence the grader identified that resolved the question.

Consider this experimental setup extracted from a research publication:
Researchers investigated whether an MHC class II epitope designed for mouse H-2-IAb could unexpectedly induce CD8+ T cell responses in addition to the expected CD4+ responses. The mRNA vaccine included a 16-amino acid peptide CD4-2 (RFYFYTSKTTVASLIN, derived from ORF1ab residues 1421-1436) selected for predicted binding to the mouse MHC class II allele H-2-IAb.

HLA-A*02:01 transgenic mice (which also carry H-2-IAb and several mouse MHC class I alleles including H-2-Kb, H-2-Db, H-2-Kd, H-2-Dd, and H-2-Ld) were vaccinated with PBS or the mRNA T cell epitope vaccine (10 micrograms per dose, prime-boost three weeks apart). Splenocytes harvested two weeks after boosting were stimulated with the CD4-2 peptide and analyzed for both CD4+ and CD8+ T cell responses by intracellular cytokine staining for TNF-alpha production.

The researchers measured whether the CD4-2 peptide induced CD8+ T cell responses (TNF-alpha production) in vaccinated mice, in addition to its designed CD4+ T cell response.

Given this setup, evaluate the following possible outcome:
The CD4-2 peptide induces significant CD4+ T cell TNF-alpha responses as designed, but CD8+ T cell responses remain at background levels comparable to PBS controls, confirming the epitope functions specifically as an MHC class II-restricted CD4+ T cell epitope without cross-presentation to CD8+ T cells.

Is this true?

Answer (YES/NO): NO